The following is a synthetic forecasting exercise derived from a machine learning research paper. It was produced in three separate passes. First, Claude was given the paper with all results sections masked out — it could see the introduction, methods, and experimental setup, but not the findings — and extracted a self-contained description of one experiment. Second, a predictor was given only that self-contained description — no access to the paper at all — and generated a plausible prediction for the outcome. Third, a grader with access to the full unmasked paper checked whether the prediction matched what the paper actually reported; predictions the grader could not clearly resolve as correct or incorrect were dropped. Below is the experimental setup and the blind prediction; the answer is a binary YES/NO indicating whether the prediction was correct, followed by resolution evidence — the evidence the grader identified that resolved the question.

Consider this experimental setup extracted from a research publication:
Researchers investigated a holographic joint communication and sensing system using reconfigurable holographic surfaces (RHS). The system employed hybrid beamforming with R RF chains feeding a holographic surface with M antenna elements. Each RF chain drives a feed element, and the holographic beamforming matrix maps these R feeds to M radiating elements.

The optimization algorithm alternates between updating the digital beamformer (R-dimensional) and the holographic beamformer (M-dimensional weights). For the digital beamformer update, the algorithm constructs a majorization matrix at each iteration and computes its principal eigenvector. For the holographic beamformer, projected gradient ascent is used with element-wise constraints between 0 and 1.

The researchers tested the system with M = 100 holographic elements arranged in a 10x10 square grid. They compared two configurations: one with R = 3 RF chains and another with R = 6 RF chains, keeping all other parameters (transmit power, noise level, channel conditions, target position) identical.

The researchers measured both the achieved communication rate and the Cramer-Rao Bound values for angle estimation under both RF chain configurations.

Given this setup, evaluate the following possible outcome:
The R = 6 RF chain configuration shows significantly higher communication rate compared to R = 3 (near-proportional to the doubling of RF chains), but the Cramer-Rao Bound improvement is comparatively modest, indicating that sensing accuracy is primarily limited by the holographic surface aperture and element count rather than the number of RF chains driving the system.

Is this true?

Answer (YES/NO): NO